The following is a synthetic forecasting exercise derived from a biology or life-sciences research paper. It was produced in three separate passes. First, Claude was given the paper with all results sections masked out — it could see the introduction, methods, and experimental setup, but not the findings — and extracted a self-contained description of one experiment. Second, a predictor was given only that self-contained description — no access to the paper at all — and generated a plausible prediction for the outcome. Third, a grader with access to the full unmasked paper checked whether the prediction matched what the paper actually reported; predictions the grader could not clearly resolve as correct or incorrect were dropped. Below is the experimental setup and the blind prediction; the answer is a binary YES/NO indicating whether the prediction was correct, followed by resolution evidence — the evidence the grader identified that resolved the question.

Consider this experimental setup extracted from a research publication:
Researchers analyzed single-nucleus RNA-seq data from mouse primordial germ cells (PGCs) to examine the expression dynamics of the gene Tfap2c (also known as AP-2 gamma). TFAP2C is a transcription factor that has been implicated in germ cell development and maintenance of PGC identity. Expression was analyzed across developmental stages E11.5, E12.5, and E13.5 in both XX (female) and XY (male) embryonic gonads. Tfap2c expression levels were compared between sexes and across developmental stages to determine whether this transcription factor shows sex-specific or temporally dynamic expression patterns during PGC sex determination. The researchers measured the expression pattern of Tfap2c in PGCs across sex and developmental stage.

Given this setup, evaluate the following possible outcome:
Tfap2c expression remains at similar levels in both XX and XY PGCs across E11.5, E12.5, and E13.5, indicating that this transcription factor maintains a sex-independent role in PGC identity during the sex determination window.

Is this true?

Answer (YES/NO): NO